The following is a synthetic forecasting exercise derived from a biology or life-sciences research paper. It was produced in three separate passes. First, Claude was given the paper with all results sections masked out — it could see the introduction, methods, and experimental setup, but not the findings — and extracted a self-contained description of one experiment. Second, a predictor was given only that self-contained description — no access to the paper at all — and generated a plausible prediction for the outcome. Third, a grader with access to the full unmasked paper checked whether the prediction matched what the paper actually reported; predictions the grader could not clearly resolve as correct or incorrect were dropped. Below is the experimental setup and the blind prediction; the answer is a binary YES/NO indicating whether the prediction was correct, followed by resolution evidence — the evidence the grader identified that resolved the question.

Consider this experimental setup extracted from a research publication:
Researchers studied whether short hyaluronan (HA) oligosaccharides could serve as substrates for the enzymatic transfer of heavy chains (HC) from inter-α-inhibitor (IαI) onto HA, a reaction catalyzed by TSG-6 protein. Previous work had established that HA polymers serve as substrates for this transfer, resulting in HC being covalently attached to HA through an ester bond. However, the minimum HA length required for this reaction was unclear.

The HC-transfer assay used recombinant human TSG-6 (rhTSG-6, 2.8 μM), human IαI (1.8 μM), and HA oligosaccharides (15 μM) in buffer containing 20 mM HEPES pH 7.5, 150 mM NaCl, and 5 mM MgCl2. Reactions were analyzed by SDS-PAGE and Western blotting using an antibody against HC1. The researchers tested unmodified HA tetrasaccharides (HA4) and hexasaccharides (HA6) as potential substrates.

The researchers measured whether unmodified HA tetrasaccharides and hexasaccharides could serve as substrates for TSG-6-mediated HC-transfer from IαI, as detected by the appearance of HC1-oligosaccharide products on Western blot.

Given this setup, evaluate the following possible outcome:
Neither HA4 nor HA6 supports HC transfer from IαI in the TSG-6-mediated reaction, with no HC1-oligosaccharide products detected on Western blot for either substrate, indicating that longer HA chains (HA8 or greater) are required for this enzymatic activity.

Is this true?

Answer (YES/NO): YES